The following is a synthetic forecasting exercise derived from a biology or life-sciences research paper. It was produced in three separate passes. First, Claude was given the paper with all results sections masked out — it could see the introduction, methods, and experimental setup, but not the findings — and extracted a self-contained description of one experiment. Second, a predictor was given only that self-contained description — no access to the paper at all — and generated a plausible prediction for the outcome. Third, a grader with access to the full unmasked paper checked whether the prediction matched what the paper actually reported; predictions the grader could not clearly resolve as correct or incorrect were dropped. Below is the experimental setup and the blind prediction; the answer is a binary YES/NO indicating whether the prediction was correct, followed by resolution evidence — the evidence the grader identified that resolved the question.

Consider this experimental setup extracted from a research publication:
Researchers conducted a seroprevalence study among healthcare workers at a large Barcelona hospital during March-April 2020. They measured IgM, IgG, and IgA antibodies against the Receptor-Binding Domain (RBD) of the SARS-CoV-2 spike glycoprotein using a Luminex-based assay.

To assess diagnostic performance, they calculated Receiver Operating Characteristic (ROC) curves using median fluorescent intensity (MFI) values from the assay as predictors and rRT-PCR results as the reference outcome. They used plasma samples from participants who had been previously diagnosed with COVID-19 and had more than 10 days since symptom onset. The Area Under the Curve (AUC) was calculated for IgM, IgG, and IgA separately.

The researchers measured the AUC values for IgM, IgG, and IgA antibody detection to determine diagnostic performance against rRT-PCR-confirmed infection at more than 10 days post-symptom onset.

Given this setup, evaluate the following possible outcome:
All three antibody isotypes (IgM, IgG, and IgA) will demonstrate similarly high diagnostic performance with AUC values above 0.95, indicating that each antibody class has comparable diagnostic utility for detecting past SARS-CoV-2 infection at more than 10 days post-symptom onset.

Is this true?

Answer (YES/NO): YES